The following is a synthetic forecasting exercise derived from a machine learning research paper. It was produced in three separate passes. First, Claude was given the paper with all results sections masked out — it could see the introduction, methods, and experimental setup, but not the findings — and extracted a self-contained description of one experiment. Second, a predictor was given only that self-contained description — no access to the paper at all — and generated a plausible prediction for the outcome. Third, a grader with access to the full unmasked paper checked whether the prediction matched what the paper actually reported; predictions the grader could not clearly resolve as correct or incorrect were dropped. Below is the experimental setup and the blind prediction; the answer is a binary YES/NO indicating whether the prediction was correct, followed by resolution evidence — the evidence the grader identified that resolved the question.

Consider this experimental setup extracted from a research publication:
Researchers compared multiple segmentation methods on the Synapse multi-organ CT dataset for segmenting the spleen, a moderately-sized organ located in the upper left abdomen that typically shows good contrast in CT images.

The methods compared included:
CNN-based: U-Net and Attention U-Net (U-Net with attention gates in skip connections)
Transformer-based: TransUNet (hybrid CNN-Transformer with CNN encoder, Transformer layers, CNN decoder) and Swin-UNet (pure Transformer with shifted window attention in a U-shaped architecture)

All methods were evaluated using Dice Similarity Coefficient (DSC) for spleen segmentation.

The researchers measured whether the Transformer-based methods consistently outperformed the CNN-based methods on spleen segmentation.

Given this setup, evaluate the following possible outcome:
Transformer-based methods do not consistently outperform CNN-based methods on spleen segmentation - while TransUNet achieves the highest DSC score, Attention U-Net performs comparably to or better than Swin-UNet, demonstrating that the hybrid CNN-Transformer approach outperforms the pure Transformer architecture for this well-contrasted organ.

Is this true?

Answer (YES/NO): NO